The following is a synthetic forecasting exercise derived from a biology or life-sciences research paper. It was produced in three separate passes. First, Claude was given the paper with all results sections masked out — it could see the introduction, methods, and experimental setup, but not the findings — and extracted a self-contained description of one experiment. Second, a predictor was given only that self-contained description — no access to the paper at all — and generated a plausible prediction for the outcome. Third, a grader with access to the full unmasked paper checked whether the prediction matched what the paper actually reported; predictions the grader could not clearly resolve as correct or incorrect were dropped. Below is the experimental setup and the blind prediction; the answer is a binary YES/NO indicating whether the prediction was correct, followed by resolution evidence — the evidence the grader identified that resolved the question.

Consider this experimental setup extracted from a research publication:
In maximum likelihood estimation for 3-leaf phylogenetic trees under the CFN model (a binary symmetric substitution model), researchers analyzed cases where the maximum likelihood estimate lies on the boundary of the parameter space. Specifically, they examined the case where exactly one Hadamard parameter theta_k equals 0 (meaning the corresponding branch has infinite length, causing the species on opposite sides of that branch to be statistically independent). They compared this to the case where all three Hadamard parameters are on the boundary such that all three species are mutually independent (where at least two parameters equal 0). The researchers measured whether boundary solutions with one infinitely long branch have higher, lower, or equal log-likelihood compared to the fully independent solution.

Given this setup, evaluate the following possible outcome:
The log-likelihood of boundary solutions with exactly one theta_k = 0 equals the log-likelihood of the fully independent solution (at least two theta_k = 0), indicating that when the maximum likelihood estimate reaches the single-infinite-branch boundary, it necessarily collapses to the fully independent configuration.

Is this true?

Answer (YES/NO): NO